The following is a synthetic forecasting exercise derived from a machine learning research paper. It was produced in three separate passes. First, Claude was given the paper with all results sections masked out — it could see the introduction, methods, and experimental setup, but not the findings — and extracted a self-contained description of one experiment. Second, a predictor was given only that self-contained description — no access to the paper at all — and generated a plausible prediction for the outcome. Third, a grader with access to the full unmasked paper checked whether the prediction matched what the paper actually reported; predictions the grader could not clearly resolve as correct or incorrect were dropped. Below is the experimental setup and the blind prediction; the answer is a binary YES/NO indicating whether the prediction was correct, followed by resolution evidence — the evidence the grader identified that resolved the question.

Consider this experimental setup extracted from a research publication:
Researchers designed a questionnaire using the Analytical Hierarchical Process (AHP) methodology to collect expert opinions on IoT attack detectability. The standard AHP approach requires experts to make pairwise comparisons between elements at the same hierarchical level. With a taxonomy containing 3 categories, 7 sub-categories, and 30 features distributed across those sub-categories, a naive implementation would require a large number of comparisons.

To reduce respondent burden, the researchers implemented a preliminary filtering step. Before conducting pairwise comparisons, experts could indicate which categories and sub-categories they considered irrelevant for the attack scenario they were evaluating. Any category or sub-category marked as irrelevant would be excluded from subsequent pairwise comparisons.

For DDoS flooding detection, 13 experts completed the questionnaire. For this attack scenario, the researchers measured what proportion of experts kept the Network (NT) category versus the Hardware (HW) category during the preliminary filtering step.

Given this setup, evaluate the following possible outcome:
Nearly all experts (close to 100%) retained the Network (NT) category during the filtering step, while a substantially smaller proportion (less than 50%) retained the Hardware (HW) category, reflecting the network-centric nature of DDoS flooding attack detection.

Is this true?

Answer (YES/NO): NO